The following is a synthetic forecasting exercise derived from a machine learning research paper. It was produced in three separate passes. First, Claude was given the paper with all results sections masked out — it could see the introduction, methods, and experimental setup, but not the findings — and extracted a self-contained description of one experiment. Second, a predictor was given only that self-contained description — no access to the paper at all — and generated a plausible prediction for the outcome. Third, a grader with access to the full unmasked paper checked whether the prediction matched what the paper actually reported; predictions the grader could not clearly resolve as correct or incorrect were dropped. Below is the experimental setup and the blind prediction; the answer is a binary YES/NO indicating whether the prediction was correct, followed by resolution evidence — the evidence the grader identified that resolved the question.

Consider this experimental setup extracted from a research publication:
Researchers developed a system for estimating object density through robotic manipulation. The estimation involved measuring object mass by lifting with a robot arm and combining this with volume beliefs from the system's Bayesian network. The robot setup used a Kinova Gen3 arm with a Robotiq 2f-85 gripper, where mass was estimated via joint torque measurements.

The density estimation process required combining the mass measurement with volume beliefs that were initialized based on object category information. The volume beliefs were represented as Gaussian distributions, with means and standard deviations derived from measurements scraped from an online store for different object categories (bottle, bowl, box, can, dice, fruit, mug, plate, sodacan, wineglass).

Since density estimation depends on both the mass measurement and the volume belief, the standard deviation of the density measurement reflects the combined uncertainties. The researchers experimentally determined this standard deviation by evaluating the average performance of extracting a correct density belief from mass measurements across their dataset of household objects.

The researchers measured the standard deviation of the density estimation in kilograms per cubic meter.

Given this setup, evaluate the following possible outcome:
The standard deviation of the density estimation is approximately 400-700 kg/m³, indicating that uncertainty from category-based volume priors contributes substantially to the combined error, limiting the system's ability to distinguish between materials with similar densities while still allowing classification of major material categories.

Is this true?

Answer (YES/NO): NO